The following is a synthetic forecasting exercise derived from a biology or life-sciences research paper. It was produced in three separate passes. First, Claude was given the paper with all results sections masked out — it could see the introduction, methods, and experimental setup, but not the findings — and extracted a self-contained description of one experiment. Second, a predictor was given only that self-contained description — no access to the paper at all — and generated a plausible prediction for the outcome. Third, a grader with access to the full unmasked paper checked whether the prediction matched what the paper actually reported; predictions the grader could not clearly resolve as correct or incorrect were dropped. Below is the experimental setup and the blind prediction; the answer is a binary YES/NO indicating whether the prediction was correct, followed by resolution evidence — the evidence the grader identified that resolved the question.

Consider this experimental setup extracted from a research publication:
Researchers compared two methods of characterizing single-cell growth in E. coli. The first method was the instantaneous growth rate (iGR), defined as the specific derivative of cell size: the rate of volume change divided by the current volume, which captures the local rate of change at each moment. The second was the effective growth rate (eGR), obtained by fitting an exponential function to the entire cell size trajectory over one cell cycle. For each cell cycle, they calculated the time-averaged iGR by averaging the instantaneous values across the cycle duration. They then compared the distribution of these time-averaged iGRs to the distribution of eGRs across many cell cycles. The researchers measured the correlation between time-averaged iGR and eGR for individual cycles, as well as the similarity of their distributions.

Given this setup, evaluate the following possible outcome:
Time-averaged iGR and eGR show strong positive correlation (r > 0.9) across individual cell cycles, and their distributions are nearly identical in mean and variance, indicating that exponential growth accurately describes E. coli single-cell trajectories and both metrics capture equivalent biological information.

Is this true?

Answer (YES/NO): NO